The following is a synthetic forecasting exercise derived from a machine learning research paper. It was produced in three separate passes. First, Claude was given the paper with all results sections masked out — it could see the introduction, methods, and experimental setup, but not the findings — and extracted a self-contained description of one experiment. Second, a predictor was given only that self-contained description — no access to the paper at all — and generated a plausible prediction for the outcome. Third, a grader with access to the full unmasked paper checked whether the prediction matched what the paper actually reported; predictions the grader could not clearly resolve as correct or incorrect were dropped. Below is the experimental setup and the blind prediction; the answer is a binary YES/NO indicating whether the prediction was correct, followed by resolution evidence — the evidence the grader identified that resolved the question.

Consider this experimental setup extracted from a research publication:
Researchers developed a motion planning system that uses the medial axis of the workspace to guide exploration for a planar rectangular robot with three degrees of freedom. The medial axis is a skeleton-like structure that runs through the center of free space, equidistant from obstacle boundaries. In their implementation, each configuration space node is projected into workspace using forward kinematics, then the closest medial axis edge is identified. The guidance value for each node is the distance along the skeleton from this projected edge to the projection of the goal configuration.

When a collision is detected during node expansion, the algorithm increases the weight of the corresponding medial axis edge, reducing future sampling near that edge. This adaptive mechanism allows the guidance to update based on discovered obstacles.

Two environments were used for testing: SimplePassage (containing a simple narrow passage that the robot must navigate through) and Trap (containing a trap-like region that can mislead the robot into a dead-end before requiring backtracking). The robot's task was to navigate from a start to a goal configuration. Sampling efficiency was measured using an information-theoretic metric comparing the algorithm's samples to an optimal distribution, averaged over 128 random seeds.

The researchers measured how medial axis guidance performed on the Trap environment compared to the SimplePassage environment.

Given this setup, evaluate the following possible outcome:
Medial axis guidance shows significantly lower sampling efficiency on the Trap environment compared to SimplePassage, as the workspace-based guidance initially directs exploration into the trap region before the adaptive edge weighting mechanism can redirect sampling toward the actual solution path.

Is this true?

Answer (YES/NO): YES